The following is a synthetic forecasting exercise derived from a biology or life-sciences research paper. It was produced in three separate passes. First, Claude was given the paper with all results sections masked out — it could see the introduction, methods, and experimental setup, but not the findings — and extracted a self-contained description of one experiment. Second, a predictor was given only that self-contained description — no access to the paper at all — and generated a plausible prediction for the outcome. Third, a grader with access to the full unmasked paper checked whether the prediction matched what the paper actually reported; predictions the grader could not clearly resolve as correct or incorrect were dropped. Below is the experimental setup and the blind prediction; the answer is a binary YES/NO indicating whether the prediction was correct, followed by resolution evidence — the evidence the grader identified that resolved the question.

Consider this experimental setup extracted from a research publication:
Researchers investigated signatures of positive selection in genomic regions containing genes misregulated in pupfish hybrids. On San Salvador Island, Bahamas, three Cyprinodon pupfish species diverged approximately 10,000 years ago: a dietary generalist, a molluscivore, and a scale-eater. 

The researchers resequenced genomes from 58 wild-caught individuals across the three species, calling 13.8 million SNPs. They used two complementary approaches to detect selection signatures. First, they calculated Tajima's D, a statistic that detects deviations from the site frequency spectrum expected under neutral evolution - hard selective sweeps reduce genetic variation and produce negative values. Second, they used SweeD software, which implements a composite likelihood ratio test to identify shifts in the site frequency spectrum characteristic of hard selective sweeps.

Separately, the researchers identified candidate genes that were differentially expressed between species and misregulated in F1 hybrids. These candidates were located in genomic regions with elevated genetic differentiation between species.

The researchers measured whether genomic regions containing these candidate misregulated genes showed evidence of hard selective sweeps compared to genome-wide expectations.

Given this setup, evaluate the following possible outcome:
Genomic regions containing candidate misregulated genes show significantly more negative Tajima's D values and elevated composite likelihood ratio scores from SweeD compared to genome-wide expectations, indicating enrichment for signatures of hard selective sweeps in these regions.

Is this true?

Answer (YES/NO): NO